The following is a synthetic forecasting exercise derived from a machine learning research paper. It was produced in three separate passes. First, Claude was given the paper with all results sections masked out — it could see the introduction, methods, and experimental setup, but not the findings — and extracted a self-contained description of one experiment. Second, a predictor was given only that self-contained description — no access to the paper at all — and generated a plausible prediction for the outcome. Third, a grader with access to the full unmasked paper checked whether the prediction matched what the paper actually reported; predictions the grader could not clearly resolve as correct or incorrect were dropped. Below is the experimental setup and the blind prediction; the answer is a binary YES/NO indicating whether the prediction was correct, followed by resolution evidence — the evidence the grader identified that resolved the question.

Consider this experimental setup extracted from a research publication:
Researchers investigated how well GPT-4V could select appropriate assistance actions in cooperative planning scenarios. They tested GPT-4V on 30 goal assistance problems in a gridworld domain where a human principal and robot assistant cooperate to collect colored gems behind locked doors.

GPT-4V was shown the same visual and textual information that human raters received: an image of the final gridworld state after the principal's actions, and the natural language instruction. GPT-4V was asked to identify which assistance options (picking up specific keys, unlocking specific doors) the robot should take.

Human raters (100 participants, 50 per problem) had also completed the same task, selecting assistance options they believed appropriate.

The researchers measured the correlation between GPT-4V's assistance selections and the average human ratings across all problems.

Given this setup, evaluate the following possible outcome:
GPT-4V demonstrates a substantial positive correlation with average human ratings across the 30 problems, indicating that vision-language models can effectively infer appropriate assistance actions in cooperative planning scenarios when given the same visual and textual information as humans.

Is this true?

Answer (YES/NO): NO